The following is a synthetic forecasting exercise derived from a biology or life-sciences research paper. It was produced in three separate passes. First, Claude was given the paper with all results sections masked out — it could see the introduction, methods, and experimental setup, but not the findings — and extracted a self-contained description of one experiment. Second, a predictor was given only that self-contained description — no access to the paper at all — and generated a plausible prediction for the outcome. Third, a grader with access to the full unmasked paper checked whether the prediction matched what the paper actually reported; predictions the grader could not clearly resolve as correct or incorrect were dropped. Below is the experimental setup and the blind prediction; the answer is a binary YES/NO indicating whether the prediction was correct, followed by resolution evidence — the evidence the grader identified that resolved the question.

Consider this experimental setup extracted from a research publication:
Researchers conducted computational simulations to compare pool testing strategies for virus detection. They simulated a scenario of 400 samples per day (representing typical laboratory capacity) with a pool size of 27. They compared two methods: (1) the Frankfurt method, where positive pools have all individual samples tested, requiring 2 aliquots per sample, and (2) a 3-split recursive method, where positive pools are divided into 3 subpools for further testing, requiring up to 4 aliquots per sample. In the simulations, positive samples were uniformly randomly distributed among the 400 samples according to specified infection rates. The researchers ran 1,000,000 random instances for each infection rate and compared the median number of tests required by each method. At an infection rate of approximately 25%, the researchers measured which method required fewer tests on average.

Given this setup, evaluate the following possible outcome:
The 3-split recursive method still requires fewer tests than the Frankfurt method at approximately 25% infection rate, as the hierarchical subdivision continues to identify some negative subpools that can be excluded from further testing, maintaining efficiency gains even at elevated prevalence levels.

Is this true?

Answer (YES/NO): NO